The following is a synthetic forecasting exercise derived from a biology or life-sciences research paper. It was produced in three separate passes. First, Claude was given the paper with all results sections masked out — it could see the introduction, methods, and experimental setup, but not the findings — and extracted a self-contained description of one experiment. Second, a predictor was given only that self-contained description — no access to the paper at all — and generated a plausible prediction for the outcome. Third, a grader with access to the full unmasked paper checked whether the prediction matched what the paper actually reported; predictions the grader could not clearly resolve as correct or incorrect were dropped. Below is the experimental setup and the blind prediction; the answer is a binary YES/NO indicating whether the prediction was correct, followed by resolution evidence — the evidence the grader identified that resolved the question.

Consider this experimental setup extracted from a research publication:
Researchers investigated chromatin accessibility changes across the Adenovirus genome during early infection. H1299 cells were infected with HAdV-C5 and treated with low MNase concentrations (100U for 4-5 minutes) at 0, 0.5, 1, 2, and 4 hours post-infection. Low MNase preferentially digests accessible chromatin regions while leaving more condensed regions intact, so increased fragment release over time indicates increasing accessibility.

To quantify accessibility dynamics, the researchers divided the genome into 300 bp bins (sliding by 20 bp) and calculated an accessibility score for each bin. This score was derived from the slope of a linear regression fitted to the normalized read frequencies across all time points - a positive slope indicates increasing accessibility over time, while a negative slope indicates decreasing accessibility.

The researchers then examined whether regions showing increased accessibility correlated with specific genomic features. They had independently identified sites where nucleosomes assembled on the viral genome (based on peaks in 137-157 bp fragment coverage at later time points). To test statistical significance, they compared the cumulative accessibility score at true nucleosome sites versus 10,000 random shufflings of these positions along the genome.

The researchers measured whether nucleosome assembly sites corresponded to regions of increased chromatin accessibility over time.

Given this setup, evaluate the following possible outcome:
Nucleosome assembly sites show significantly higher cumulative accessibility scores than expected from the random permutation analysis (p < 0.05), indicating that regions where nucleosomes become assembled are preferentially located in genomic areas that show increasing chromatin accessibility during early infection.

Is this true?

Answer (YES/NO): YES